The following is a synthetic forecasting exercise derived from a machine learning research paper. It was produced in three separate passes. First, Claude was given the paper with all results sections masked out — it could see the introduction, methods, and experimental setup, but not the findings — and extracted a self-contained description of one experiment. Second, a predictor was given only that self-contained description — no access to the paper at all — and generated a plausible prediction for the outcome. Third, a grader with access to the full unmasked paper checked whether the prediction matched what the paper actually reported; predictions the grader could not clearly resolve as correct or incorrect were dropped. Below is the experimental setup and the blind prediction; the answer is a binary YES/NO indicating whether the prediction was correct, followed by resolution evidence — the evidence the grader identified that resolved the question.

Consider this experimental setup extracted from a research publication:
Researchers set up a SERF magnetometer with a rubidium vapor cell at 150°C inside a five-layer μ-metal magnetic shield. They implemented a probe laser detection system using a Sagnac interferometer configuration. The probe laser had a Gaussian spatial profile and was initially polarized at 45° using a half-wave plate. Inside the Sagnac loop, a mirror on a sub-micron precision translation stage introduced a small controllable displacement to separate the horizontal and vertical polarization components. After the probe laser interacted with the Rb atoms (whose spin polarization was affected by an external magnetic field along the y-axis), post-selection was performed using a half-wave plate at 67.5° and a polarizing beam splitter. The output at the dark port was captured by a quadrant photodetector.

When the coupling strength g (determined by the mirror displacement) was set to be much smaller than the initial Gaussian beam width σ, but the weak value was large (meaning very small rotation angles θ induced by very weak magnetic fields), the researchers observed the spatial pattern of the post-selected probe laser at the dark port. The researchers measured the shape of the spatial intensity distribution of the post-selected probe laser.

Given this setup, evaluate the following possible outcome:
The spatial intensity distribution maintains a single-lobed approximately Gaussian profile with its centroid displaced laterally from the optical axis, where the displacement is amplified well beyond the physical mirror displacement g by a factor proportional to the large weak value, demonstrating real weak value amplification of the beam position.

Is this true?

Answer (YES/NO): NO